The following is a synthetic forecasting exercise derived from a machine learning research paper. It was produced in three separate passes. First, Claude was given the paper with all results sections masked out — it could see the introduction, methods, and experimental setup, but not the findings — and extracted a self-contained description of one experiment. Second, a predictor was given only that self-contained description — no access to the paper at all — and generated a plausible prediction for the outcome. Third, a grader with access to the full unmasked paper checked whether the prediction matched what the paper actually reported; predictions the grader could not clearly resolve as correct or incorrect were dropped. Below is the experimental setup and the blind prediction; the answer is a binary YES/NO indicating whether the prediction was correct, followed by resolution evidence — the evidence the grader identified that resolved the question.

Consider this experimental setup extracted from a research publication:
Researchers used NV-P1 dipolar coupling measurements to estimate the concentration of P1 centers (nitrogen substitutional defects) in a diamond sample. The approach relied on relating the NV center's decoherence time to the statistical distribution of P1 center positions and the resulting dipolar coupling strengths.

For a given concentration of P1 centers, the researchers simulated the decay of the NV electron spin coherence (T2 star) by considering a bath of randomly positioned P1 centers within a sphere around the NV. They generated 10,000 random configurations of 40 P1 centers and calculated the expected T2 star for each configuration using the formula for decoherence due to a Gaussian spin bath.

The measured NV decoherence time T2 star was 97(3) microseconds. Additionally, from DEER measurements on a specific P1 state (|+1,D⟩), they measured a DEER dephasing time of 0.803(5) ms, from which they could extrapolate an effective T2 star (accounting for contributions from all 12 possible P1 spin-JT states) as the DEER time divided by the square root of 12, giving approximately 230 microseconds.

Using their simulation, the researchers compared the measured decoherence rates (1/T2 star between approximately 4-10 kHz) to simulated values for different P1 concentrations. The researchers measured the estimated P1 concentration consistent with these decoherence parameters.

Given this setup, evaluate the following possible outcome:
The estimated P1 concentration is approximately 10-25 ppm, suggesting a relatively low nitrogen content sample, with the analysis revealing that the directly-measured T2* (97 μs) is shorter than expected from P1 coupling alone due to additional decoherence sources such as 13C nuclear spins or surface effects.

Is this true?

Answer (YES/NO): NO